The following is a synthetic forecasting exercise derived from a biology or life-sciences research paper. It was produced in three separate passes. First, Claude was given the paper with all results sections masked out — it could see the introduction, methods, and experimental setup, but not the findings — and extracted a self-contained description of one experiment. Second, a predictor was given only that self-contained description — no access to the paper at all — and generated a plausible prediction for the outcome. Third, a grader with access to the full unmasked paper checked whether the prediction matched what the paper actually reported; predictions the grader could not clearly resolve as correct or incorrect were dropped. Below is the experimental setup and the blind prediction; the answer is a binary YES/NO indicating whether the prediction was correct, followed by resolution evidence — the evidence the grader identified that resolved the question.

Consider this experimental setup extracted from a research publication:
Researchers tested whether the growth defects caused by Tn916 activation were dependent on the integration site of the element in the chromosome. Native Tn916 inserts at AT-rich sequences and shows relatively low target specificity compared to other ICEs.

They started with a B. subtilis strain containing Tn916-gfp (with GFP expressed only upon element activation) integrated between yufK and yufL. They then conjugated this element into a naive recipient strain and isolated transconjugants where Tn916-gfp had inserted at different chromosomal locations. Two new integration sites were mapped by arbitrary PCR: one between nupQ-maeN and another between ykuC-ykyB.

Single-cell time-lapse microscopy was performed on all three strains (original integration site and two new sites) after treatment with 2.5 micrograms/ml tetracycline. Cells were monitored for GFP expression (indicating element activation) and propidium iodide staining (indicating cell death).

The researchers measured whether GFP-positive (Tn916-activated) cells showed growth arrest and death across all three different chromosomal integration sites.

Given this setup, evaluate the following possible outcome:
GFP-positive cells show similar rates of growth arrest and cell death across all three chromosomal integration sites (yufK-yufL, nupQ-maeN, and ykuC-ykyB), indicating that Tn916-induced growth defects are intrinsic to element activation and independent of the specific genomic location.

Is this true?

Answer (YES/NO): YES